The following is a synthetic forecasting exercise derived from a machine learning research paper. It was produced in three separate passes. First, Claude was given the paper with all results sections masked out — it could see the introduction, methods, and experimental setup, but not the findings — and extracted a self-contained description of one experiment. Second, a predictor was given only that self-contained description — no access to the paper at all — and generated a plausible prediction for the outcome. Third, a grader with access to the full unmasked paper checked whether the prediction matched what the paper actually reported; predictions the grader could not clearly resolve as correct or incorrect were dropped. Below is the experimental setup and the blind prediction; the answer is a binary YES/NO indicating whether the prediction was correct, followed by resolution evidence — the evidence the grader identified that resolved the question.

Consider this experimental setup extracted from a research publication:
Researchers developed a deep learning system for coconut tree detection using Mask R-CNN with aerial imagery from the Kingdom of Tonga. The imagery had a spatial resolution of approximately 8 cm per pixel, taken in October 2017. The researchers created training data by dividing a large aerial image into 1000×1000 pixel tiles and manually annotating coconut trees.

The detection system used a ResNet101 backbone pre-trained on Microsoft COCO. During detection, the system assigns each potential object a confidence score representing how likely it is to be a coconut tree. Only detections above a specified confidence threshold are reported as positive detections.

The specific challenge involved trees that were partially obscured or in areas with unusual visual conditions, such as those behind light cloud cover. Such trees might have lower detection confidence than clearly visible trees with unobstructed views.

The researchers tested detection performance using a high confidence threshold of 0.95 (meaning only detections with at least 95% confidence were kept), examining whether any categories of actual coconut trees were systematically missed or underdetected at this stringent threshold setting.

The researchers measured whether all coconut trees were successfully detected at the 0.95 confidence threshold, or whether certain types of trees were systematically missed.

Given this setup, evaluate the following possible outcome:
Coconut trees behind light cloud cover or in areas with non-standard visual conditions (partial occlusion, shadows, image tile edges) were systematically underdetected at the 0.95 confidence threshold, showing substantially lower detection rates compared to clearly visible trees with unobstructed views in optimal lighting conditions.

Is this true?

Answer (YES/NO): YES